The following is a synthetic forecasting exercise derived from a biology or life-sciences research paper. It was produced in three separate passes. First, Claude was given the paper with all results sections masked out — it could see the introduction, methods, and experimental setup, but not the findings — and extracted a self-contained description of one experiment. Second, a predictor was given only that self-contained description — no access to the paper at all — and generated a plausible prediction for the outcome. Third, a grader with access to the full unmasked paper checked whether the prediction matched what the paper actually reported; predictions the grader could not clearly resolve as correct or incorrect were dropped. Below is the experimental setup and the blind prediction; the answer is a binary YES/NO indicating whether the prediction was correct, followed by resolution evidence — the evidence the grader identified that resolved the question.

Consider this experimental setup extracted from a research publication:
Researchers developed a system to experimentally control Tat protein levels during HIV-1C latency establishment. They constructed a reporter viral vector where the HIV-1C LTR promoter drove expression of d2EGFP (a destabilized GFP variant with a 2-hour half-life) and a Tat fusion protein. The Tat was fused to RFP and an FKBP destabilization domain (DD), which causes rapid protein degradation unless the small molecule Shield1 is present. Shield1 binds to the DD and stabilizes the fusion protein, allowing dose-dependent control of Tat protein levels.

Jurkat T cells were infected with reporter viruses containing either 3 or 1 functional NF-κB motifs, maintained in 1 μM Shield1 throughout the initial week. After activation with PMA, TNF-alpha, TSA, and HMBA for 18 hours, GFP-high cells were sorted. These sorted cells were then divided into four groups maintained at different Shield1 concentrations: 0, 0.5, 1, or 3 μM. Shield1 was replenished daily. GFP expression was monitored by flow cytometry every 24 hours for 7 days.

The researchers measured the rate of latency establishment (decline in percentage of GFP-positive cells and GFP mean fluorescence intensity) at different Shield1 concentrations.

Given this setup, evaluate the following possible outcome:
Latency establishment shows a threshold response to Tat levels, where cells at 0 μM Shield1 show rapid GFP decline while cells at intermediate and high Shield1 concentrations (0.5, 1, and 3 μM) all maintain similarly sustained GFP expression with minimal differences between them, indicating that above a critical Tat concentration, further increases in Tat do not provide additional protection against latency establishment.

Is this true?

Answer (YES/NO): NO